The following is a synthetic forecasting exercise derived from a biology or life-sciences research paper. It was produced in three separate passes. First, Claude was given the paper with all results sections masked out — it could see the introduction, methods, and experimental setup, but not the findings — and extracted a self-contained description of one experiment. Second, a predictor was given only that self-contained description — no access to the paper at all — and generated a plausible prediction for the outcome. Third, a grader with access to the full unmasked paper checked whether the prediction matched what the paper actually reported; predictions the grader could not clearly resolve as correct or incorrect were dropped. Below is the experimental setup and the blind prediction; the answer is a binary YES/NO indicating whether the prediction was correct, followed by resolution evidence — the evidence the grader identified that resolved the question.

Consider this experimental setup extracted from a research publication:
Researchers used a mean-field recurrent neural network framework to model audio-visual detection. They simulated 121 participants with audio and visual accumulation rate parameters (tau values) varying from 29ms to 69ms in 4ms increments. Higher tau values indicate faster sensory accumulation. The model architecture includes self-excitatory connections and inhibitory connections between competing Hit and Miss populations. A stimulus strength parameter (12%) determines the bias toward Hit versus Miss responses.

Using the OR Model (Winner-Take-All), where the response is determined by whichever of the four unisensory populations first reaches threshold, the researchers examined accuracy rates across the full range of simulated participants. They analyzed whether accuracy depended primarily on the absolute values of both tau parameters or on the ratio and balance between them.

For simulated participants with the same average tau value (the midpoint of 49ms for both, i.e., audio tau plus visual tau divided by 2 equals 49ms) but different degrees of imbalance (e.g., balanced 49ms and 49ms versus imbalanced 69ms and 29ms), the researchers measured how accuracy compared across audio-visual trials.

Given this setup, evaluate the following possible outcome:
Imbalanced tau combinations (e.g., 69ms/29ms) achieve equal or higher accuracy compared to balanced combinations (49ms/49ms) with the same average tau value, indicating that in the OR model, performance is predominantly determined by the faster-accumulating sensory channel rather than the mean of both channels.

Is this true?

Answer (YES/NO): NO